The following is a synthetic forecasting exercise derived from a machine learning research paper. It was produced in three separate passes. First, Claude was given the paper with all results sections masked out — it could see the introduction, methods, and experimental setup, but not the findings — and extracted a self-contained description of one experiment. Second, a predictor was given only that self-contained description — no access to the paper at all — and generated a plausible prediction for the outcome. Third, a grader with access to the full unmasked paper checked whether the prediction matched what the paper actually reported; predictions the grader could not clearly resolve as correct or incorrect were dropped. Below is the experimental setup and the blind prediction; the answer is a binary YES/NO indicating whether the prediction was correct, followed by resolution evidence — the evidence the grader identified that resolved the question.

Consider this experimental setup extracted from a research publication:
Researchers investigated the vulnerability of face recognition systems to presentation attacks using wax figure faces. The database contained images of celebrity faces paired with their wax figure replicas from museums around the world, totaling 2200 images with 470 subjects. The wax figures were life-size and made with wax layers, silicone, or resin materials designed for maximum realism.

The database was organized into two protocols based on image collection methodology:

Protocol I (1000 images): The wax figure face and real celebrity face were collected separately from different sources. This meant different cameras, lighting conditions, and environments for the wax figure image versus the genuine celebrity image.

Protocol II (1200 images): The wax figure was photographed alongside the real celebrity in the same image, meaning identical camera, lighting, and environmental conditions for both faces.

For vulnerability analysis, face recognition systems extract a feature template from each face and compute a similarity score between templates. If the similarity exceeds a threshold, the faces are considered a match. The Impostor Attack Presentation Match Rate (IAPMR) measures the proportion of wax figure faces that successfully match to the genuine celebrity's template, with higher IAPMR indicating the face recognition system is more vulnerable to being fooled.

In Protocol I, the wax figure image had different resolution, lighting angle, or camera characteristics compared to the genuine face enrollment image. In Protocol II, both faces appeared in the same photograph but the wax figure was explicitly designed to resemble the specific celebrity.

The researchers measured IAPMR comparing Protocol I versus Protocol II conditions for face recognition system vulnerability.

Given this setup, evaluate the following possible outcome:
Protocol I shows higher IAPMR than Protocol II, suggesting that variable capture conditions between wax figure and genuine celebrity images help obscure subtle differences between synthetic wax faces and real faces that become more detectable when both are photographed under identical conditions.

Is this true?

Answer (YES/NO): NO